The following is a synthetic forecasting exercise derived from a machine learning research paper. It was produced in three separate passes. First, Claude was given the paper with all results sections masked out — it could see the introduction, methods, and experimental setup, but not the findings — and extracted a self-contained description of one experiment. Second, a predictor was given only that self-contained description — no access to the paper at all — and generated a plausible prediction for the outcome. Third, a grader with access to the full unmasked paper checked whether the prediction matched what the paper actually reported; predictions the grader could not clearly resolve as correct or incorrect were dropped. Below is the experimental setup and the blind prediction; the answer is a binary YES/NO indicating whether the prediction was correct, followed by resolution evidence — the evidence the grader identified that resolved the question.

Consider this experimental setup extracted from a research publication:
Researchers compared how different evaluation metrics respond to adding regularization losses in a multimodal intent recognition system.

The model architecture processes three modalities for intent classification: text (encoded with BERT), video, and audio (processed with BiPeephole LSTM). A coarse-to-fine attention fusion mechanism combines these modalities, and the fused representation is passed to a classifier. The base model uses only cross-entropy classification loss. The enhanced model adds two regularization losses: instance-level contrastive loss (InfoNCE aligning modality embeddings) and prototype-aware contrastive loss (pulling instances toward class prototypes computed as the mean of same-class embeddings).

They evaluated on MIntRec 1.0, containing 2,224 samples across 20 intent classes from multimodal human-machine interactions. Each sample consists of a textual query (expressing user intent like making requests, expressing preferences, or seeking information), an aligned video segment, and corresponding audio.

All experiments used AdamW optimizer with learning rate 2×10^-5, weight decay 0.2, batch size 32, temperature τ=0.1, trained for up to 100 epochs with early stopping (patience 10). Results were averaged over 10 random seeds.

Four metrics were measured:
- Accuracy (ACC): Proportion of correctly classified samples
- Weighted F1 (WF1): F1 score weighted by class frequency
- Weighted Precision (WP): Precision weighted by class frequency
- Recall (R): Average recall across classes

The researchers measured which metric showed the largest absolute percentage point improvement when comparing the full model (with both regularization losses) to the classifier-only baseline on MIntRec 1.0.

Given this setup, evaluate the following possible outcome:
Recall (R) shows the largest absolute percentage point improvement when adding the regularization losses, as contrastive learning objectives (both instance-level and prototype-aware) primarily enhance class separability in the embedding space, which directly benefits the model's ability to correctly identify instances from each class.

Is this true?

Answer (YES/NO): YES